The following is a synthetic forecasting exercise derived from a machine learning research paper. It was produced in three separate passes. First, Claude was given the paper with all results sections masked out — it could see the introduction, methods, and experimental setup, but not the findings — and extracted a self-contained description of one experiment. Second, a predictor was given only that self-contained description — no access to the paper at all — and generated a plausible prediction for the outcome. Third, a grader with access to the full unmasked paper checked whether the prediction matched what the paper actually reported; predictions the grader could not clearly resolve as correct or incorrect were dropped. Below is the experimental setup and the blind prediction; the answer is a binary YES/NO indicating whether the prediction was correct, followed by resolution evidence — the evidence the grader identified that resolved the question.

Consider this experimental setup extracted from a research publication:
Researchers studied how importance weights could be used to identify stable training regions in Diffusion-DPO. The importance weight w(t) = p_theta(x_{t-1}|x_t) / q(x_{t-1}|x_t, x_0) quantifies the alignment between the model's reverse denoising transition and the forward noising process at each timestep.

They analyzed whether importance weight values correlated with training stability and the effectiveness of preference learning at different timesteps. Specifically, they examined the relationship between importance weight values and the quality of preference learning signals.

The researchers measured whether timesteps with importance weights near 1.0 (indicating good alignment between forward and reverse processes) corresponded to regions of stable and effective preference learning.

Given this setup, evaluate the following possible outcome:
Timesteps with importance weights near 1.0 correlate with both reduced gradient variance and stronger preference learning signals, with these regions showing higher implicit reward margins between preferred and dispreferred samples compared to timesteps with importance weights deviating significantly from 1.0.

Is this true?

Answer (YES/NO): YES